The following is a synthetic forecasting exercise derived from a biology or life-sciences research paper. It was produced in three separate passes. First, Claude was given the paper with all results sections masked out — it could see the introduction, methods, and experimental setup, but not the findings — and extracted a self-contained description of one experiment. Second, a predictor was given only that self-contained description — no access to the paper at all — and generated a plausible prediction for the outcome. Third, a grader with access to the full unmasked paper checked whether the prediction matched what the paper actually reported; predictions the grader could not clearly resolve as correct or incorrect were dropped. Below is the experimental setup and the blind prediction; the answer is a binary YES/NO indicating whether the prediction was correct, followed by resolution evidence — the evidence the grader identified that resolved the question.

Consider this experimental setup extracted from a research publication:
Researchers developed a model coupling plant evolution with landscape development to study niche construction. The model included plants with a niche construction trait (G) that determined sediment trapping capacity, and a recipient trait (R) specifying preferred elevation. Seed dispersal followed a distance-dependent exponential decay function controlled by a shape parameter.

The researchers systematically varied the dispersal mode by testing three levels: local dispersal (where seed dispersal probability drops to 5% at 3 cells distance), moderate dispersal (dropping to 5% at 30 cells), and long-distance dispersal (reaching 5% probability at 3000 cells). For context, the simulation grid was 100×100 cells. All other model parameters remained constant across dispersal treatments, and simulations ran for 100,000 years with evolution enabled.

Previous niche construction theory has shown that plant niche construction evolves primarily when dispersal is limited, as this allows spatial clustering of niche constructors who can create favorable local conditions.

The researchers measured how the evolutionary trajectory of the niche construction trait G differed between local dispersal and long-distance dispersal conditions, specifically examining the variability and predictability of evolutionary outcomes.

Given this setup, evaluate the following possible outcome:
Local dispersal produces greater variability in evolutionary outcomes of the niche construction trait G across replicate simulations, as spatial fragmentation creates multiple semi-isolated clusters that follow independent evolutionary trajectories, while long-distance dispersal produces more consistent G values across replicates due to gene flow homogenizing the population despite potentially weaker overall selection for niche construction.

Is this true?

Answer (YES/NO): NO